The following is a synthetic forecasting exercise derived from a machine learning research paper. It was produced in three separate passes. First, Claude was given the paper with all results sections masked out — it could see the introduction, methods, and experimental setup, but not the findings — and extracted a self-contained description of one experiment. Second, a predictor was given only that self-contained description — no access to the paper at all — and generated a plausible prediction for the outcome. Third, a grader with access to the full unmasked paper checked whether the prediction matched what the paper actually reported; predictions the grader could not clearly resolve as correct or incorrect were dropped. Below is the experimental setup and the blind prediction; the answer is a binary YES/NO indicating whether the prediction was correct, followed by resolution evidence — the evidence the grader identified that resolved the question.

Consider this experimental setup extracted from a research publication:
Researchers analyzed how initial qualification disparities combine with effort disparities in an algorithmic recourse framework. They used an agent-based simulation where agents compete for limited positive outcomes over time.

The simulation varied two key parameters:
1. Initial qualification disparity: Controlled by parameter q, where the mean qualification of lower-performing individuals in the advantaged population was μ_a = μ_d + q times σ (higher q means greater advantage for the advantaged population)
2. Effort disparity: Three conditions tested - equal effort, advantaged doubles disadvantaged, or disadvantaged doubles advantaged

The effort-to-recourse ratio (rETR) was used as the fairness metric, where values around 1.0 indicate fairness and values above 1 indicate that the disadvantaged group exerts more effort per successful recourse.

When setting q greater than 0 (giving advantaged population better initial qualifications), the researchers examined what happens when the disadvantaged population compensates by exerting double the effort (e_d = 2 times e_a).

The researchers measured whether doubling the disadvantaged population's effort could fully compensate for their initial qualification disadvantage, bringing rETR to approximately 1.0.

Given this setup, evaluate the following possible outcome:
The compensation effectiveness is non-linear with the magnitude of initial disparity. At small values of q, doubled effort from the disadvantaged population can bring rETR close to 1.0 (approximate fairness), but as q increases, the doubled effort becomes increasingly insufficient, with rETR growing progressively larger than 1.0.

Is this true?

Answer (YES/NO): NO